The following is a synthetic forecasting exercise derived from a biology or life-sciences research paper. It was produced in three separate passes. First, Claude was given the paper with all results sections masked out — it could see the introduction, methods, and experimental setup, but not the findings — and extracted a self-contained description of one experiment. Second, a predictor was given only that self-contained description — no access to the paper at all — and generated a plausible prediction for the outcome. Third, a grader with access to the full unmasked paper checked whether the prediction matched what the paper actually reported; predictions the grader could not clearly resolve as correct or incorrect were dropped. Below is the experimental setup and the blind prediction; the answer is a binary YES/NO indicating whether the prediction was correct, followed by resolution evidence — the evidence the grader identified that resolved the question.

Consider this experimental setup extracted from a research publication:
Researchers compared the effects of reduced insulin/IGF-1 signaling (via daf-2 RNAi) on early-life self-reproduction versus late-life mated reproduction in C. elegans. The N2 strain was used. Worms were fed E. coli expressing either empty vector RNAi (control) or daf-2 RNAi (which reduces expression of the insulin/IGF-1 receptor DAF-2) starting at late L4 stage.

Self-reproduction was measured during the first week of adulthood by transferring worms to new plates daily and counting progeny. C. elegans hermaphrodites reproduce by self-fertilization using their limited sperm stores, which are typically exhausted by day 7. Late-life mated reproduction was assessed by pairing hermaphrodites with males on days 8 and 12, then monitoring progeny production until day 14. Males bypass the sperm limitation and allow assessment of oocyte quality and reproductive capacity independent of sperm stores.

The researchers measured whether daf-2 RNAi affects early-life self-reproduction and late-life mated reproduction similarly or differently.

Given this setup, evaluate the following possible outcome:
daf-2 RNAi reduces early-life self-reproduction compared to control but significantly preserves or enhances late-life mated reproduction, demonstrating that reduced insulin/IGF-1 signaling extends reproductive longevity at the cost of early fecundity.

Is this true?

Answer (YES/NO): NO